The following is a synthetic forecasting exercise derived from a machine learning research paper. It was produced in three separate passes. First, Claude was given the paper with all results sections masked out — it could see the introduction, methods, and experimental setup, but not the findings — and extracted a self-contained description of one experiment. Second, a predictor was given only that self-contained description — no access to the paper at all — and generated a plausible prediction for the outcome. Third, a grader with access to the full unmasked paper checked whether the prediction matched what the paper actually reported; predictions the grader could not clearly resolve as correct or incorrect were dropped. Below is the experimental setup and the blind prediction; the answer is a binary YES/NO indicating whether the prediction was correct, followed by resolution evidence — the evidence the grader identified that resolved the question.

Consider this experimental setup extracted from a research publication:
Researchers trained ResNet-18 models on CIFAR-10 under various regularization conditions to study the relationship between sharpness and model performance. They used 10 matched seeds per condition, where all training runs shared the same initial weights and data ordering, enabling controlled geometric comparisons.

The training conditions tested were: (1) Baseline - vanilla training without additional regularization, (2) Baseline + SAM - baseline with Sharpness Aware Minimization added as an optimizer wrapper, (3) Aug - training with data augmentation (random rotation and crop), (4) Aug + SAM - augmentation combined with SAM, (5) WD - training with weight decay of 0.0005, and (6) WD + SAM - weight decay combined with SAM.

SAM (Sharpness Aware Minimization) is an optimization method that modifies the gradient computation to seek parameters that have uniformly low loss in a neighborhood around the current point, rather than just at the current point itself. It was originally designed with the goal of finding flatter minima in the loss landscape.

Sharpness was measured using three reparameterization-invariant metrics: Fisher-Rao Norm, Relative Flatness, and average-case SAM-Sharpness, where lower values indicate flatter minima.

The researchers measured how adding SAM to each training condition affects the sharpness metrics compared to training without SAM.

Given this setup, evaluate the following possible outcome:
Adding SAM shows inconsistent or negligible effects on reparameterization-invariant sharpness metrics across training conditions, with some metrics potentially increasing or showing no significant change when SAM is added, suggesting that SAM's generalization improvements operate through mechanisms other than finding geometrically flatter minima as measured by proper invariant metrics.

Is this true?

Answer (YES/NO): NO